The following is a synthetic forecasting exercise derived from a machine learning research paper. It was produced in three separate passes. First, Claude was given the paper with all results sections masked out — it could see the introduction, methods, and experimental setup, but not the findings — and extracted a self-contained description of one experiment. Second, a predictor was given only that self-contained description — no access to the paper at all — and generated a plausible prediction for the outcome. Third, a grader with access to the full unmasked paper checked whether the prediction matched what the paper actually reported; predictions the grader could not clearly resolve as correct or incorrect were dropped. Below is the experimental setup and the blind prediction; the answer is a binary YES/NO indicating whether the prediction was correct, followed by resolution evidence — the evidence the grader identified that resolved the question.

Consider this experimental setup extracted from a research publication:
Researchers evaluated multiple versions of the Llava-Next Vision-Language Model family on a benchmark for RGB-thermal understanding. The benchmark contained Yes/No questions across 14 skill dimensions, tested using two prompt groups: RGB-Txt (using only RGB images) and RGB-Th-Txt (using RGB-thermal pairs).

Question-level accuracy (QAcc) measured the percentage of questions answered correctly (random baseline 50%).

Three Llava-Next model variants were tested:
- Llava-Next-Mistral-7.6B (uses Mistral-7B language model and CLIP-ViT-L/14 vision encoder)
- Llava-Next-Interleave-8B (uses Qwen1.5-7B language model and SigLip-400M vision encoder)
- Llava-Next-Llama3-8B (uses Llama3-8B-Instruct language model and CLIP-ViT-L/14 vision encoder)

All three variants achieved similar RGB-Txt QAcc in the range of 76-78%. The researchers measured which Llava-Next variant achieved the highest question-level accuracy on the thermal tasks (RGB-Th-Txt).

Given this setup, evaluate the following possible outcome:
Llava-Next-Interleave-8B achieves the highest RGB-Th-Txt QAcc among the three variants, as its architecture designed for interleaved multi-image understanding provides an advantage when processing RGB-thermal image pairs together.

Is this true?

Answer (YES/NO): NO